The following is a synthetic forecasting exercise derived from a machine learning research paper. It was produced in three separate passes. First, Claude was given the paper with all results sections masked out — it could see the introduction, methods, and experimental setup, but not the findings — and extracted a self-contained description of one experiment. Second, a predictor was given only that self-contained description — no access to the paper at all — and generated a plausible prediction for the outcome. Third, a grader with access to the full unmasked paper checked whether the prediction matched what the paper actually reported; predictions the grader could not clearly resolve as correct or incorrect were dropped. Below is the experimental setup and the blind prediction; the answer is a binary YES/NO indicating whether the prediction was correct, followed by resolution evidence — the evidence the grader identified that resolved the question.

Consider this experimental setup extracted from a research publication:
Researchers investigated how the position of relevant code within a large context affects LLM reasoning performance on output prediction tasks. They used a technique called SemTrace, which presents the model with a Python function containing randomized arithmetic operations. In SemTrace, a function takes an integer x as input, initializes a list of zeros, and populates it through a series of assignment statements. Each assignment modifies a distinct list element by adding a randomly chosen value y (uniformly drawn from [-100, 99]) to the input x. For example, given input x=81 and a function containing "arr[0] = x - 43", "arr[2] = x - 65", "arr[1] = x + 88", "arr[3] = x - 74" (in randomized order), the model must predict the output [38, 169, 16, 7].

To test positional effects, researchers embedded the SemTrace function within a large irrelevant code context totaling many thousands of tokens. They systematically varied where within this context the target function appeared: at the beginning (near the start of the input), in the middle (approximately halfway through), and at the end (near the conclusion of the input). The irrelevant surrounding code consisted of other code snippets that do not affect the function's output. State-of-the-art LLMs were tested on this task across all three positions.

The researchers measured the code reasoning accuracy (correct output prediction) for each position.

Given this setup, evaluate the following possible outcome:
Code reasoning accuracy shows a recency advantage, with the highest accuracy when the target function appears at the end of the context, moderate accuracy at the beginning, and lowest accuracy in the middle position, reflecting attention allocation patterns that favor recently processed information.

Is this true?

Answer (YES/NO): NO